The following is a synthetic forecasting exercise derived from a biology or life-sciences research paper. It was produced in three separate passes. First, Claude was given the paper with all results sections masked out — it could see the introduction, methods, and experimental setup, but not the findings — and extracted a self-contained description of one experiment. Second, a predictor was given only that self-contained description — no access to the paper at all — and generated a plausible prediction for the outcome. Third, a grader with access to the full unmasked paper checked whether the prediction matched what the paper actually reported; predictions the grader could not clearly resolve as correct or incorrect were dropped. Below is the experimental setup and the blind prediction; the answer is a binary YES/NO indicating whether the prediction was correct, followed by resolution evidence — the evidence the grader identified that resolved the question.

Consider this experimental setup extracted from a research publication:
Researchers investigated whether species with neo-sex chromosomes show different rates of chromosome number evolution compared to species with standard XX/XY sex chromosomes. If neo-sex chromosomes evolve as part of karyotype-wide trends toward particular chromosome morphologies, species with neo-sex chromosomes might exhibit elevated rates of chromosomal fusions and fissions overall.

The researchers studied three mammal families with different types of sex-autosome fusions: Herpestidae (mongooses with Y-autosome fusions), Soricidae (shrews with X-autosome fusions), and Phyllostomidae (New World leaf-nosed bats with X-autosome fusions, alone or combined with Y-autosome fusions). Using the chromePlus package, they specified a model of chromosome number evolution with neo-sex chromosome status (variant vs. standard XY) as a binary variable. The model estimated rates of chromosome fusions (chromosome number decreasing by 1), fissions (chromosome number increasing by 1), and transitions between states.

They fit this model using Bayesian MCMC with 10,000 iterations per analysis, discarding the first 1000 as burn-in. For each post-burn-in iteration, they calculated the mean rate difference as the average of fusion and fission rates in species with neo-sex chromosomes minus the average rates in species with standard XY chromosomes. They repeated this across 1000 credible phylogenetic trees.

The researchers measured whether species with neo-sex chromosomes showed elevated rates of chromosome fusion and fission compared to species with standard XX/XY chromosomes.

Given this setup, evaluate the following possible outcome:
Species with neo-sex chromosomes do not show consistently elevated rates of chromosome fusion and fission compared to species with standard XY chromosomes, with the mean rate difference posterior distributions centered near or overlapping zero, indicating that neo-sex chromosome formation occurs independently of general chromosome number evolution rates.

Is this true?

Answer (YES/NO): NO